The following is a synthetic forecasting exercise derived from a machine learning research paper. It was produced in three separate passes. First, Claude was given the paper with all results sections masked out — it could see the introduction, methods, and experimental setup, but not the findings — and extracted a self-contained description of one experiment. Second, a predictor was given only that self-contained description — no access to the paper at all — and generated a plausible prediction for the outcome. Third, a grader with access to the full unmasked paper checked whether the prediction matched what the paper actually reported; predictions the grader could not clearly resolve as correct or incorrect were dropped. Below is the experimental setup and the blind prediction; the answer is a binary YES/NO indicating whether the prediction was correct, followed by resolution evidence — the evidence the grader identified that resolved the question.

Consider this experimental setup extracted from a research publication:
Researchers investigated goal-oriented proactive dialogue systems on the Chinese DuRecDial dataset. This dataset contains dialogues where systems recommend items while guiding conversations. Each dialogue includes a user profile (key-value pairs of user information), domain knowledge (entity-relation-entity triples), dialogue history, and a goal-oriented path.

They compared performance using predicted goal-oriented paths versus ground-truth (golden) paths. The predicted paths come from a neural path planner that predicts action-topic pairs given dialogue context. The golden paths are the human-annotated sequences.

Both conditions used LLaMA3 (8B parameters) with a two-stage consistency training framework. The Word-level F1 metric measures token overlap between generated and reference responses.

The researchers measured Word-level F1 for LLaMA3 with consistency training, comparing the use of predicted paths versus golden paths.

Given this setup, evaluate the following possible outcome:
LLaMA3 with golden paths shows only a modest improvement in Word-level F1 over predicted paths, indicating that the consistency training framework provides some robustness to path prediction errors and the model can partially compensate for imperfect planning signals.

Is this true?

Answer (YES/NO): YES